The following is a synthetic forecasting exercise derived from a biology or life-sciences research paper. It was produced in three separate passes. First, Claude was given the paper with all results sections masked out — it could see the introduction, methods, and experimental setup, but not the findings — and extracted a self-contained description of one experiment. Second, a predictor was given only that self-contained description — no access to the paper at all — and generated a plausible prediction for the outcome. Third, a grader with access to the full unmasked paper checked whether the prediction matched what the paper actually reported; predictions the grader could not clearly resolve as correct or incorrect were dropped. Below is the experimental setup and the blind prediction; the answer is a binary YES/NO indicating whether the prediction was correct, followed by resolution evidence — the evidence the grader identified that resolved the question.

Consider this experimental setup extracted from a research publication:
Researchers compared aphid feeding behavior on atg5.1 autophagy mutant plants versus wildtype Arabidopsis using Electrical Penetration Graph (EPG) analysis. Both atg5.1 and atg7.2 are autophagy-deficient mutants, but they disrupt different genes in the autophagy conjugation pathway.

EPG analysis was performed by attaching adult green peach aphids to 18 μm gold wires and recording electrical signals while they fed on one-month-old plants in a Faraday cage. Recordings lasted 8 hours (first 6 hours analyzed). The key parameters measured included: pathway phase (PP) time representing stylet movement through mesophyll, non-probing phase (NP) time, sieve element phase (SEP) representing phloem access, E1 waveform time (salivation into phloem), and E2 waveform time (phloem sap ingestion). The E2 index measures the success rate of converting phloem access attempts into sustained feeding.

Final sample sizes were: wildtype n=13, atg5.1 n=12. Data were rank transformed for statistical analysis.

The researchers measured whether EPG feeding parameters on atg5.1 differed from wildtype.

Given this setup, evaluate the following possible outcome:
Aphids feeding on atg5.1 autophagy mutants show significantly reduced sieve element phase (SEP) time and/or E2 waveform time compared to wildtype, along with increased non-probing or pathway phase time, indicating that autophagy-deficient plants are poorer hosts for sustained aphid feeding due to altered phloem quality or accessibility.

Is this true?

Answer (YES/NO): NO